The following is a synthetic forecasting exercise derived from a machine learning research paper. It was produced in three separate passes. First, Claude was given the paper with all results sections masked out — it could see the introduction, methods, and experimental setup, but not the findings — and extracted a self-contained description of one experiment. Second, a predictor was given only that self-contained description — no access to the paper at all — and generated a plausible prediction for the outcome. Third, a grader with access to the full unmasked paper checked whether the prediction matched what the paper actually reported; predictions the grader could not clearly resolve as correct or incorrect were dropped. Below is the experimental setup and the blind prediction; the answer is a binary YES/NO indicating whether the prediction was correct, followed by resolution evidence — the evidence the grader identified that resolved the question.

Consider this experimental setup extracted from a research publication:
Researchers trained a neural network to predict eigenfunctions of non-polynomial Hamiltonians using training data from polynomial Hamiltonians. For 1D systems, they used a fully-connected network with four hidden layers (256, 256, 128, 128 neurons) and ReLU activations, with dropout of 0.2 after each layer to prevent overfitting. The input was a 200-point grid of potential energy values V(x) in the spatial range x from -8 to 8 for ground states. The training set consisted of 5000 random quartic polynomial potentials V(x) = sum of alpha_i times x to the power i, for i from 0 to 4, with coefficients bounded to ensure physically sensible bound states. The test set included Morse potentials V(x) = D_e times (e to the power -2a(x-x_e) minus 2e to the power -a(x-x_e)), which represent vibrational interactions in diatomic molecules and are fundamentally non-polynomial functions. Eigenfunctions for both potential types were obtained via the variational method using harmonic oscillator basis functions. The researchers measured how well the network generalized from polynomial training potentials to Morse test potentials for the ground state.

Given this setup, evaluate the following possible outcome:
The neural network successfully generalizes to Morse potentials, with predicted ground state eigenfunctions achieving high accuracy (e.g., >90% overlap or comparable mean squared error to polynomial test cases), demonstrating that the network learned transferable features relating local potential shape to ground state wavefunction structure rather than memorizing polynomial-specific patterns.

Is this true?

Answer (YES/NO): YES